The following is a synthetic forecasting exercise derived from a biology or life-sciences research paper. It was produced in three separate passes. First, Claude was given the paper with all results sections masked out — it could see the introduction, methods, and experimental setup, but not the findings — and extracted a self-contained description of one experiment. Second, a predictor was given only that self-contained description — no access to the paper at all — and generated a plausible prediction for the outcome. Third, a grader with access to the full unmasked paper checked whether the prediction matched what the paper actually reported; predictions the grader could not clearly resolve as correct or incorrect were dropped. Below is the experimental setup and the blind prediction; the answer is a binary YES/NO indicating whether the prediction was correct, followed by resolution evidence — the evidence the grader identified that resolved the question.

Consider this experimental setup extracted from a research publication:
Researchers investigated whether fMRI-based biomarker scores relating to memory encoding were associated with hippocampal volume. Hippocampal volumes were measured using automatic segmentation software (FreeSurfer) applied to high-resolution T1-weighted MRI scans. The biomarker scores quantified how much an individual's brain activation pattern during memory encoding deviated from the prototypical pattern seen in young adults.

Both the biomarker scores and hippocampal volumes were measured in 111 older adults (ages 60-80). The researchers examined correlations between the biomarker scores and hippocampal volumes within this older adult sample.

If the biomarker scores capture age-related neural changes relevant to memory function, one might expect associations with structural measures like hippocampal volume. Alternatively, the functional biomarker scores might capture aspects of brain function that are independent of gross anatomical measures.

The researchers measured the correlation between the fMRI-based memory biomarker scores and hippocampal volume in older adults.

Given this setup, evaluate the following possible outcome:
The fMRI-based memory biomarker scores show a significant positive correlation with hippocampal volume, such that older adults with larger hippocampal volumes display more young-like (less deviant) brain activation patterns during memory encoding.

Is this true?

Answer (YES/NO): NO